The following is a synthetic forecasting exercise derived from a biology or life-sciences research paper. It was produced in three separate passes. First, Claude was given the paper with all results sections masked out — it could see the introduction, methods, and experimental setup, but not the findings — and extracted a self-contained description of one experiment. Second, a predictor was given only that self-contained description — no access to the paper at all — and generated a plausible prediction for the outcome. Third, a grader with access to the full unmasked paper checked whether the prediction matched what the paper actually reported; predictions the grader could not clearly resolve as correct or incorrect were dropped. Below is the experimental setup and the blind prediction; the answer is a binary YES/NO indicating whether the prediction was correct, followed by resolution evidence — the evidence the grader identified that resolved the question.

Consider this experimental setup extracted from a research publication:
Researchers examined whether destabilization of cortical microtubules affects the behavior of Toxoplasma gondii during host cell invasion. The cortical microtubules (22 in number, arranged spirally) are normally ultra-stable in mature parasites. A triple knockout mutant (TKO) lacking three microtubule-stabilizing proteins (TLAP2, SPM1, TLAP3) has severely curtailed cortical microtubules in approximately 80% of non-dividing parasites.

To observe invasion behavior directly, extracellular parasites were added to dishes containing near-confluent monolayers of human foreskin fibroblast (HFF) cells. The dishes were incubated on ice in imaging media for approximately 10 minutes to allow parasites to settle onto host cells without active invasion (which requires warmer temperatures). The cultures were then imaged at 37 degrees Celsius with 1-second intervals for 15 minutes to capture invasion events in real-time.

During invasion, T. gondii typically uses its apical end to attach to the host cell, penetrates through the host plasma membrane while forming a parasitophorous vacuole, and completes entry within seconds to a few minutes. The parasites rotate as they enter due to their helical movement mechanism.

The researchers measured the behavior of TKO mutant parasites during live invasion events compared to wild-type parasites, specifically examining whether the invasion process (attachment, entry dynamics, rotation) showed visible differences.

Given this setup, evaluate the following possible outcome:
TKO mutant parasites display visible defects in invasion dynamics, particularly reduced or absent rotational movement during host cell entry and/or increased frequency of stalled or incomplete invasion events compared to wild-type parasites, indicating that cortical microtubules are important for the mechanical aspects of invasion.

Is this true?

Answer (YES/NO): NO